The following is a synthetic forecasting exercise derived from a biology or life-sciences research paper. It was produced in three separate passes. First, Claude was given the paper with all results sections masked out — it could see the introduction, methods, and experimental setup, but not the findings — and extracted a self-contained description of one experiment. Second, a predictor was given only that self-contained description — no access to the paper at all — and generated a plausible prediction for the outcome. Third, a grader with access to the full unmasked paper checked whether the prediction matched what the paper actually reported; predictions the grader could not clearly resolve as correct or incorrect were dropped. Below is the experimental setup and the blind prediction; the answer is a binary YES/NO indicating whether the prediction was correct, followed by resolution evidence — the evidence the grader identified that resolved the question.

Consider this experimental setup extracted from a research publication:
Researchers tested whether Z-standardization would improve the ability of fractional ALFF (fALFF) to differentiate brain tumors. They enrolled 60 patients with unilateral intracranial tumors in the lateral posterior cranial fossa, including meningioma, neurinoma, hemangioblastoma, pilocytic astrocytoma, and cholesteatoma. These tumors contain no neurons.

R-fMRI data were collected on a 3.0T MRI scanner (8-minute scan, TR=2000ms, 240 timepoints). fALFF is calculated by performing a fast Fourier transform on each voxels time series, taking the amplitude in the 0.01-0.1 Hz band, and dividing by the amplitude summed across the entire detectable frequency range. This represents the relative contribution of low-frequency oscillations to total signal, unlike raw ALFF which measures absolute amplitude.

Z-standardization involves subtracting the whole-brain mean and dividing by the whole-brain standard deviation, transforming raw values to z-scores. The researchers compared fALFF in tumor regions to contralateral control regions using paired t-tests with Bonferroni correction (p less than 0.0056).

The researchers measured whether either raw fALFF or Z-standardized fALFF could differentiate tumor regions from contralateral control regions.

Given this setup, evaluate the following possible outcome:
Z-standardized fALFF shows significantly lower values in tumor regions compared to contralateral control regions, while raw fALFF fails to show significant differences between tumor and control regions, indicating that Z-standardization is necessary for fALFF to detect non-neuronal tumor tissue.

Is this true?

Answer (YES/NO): NO